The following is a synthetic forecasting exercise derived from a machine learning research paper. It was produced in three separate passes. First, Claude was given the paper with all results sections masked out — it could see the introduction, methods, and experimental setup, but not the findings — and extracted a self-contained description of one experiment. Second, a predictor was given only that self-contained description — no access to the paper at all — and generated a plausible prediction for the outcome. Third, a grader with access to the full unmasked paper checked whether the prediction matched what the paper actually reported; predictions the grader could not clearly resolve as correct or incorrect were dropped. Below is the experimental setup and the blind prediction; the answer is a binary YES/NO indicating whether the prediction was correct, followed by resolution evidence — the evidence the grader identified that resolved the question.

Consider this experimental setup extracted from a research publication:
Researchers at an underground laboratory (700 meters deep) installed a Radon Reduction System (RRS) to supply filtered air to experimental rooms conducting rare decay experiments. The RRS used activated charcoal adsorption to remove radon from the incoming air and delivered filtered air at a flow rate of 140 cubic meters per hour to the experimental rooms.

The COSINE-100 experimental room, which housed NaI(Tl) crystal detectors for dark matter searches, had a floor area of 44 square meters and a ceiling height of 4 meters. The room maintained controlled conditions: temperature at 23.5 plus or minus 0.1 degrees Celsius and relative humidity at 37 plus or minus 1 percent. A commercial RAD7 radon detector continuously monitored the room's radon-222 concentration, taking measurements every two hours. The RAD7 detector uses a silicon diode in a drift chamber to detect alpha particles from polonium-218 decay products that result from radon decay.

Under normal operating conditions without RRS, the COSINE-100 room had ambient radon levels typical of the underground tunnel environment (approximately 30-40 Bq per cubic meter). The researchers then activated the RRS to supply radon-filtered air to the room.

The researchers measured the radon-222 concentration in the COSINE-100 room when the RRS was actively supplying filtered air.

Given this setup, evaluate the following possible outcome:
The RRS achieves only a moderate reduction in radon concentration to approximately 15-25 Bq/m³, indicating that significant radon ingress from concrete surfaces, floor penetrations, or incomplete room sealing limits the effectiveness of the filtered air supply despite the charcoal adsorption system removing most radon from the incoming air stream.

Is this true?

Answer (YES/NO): NO